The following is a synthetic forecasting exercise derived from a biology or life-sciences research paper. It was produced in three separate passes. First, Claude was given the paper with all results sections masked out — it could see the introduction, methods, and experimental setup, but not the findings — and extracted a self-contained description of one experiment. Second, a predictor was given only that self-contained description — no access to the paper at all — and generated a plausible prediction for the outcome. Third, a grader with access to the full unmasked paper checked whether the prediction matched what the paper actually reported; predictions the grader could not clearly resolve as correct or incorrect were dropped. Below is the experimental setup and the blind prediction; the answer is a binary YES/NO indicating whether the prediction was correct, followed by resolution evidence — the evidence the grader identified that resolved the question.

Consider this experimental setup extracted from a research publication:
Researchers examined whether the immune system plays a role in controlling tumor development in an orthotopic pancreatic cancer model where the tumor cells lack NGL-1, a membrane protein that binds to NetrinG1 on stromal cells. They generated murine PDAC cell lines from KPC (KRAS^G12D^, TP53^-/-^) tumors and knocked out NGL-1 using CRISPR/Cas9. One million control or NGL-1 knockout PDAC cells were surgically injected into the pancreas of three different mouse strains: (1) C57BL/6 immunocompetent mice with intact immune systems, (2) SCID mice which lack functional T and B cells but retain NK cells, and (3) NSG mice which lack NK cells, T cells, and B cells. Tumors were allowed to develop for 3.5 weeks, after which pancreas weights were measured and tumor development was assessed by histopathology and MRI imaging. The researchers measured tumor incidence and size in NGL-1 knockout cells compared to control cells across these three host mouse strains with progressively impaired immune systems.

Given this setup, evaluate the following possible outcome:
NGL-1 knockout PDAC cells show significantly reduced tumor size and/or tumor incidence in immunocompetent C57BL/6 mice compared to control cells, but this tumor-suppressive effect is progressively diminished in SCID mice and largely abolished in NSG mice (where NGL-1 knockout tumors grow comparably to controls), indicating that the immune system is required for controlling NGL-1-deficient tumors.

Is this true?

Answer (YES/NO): NO